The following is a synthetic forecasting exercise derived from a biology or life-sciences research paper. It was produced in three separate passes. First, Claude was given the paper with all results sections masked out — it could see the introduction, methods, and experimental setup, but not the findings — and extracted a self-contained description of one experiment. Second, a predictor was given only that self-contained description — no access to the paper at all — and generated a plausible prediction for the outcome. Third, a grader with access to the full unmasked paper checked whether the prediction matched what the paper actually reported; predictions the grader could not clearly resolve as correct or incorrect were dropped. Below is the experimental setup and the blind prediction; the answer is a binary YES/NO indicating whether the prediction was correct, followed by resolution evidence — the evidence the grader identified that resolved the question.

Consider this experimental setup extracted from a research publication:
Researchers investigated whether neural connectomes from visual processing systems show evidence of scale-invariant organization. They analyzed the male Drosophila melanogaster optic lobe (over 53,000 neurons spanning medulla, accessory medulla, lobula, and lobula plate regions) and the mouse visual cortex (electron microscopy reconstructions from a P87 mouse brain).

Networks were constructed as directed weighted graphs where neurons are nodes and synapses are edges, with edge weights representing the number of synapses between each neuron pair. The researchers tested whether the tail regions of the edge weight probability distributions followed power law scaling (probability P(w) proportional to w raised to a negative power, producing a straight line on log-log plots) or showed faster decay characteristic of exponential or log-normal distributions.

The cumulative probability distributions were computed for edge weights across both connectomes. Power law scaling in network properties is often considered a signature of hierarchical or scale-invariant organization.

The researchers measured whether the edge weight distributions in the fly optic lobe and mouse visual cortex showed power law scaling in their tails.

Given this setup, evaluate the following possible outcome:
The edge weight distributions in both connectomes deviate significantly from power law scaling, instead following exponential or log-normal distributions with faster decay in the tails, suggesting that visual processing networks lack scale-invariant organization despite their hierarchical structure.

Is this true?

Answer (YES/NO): NO